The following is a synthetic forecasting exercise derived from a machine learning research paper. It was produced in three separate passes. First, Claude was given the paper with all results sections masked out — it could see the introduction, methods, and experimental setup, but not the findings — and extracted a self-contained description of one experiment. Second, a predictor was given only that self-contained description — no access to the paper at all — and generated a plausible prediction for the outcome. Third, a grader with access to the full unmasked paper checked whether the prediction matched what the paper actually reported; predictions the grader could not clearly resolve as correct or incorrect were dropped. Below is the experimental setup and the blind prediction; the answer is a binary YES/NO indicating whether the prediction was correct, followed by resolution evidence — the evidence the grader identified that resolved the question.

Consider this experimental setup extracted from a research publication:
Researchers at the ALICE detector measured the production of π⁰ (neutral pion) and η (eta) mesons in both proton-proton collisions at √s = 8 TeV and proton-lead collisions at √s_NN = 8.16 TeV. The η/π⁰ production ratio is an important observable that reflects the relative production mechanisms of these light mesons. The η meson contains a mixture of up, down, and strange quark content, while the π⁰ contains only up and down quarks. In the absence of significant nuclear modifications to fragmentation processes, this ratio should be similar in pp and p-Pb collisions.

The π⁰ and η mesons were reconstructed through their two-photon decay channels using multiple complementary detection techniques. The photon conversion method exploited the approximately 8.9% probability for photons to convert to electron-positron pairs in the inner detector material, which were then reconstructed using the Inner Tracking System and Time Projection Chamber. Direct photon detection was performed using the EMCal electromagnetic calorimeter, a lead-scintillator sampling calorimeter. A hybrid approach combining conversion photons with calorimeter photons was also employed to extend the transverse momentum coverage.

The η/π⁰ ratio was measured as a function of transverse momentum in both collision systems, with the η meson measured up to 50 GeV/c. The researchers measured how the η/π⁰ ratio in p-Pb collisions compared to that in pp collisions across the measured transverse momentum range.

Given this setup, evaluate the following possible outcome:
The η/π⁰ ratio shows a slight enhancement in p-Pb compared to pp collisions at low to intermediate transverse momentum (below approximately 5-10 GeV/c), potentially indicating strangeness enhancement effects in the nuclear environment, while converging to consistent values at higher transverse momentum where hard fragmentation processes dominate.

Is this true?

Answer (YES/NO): NO